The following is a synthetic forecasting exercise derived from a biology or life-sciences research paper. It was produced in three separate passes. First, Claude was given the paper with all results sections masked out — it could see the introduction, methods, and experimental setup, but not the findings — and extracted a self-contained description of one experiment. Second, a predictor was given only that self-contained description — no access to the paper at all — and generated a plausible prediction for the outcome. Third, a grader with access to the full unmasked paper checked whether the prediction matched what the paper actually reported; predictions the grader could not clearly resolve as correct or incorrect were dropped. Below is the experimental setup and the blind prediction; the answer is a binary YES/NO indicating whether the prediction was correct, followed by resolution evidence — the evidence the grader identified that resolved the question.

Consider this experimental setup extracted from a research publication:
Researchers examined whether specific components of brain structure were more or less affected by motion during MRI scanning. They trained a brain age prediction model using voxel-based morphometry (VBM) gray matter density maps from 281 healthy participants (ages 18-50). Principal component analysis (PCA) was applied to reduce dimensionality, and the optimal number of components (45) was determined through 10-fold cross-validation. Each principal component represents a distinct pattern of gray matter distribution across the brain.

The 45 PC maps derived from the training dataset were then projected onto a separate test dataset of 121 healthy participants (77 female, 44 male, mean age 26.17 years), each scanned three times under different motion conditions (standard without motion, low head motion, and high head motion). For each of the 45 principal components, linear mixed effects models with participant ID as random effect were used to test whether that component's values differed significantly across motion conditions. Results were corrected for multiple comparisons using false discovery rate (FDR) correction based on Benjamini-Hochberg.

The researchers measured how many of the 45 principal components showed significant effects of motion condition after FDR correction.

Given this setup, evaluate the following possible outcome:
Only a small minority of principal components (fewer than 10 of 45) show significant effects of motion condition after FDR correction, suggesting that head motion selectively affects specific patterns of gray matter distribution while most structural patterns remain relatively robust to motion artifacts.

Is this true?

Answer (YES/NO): NO